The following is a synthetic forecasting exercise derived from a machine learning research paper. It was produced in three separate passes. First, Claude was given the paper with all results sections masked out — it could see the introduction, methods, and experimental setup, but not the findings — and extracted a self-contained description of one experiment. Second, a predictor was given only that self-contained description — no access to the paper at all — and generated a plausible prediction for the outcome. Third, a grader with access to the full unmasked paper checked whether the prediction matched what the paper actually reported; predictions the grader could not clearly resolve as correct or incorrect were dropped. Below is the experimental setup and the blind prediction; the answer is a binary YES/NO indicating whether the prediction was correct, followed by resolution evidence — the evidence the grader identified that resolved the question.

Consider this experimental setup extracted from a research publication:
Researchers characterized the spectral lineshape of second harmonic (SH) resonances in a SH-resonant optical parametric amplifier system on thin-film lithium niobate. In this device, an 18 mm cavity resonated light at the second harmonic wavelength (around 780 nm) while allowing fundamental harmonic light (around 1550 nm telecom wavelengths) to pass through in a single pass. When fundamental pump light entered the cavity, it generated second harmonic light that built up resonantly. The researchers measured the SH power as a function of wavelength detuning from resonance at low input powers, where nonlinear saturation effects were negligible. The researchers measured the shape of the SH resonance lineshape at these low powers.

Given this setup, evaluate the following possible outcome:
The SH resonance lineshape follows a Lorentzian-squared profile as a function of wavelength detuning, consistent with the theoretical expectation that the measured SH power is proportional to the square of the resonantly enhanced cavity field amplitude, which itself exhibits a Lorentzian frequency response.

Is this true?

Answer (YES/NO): YES